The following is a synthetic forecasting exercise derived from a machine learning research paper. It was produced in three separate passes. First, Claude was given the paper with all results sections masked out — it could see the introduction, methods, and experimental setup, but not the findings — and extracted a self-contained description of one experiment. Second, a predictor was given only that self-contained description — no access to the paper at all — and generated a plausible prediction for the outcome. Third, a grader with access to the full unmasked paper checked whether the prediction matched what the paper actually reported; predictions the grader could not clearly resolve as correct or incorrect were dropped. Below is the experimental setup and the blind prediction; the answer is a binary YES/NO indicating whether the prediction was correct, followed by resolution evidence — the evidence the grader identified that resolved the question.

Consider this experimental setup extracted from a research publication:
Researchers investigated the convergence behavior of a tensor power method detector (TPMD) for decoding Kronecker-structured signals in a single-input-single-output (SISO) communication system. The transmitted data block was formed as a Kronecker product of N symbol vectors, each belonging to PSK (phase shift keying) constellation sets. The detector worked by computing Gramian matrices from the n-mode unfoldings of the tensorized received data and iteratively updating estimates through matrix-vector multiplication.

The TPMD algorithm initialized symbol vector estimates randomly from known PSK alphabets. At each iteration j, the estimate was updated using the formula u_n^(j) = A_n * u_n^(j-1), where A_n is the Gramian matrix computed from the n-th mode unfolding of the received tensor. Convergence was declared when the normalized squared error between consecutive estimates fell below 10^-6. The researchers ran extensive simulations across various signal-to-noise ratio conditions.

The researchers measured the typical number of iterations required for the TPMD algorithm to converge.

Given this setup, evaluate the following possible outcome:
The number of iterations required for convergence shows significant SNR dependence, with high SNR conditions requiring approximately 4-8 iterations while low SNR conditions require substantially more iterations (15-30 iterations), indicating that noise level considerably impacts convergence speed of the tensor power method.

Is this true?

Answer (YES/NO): NO